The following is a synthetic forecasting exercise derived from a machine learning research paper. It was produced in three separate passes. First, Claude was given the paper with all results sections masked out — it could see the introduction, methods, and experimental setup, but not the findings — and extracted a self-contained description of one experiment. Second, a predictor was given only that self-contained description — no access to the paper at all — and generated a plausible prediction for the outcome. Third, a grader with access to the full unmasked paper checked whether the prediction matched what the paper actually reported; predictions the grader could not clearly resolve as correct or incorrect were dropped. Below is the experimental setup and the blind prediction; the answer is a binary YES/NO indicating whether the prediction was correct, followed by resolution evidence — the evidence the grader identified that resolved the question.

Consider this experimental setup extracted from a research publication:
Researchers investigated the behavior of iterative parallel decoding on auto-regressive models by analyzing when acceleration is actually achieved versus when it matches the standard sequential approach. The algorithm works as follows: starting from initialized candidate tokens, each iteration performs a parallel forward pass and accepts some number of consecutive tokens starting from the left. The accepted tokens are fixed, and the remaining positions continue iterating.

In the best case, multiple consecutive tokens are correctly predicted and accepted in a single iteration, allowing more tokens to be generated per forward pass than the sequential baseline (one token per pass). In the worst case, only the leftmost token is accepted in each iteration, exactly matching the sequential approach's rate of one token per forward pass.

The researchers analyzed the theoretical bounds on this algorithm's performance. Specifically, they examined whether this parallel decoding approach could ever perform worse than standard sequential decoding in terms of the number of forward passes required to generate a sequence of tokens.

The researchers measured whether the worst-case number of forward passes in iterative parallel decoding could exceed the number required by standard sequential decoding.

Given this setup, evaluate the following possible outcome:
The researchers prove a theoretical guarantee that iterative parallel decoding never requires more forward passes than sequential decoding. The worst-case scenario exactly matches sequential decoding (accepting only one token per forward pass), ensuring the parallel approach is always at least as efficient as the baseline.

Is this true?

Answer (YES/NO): YES